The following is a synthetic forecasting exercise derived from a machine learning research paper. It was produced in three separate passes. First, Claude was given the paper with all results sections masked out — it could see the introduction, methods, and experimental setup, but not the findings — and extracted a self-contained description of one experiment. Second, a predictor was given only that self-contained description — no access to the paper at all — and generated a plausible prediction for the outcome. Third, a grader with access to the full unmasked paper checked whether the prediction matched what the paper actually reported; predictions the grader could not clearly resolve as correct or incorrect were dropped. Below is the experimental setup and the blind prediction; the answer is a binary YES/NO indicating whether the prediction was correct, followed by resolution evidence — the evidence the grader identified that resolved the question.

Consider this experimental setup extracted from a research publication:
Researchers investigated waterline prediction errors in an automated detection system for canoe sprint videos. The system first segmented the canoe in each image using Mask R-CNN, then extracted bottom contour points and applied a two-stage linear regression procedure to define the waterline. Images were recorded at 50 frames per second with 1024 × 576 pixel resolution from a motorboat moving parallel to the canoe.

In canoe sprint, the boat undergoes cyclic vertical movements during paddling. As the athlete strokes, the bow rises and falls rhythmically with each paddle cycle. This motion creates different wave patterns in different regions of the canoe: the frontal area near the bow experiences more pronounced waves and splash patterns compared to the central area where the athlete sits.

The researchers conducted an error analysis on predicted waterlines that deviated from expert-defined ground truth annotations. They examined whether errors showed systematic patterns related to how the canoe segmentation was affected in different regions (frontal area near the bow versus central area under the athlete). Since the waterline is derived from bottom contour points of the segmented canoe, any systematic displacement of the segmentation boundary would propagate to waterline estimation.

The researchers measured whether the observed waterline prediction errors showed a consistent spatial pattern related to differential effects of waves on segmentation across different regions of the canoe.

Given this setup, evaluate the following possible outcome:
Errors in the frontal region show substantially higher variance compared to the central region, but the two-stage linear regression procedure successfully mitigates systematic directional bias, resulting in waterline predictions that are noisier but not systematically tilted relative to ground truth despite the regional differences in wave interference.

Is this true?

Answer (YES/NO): NO